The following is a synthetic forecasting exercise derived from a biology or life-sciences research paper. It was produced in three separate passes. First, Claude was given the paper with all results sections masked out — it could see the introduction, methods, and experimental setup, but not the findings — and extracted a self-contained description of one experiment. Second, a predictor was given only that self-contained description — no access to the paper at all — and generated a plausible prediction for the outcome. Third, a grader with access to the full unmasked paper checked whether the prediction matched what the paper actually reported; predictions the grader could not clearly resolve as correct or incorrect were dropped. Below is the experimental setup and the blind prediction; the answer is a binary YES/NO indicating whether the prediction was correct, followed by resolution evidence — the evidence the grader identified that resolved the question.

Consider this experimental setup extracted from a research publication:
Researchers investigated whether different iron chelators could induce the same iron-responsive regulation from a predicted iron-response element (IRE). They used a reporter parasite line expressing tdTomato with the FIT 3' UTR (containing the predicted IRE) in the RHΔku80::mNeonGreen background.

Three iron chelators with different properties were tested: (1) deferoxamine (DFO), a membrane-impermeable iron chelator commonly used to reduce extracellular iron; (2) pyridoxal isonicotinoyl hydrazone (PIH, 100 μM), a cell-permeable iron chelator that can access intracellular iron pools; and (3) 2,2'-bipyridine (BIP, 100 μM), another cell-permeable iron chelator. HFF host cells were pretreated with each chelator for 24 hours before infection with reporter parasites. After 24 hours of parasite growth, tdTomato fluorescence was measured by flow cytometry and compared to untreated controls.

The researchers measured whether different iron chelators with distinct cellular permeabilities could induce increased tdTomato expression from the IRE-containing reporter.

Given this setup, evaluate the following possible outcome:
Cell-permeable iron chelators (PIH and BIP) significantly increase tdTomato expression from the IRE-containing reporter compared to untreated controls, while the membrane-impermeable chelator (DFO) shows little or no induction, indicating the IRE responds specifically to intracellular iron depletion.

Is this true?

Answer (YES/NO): NO